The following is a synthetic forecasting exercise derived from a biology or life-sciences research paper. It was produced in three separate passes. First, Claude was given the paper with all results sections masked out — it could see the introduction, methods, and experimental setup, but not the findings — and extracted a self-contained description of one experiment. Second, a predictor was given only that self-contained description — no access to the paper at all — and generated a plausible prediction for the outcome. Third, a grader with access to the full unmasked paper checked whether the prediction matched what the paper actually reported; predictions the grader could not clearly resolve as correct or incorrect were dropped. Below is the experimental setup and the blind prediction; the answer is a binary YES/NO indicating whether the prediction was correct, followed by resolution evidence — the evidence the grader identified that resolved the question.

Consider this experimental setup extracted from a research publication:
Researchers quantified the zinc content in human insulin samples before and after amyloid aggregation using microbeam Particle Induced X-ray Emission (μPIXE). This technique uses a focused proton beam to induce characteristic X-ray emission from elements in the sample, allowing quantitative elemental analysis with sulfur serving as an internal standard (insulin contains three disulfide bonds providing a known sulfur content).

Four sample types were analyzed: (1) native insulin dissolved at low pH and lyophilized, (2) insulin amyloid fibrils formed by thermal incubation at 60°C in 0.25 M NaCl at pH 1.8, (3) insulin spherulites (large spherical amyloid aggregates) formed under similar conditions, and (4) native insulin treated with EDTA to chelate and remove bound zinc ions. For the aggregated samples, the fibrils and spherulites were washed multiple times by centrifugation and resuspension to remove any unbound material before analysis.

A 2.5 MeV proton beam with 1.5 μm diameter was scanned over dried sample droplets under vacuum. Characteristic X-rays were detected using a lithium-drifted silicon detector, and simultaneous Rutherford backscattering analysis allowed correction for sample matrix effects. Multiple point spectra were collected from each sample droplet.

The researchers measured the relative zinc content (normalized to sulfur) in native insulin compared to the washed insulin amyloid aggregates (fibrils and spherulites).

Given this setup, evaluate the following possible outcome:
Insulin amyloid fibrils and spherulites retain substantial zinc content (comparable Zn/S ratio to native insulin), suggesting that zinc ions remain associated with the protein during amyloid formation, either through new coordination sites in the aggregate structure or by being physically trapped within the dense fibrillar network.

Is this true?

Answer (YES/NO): NO